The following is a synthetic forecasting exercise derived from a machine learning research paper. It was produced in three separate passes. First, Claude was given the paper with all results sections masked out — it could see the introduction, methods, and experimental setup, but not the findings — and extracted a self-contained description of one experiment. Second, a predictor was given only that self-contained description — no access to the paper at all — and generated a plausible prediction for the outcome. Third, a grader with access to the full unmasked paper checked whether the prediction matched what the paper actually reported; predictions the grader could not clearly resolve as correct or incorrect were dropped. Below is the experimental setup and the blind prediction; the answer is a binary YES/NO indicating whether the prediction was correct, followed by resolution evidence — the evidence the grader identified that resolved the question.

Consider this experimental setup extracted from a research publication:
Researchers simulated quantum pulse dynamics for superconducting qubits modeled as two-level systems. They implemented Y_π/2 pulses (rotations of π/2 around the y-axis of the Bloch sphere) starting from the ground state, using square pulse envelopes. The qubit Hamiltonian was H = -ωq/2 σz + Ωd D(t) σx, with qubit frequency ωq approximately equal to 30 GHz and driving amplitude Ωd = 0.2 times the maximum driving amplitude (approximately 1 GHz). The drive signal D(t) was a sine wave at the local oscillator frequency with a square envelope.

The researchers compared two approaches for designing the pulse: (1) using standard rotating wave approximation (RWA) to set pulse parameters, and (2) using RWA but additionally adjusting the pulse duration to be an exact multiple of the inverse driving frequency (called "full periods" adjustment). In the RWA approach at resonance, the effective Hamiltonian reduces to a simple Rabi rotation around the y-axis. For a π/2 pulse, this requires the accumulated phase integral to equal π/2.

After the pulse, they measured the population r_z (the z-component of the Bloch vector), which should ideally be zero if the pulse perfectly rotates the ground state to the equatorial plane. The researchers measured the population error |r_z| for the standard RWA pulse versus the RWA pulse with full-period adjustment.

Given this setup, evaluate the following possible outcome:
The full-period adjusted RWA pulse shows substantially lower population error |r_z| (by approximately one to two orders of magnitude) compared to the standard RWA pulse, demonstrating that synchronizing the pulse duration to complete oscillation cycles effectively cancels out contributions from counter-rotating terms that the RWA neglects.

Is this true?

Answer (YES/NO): YES